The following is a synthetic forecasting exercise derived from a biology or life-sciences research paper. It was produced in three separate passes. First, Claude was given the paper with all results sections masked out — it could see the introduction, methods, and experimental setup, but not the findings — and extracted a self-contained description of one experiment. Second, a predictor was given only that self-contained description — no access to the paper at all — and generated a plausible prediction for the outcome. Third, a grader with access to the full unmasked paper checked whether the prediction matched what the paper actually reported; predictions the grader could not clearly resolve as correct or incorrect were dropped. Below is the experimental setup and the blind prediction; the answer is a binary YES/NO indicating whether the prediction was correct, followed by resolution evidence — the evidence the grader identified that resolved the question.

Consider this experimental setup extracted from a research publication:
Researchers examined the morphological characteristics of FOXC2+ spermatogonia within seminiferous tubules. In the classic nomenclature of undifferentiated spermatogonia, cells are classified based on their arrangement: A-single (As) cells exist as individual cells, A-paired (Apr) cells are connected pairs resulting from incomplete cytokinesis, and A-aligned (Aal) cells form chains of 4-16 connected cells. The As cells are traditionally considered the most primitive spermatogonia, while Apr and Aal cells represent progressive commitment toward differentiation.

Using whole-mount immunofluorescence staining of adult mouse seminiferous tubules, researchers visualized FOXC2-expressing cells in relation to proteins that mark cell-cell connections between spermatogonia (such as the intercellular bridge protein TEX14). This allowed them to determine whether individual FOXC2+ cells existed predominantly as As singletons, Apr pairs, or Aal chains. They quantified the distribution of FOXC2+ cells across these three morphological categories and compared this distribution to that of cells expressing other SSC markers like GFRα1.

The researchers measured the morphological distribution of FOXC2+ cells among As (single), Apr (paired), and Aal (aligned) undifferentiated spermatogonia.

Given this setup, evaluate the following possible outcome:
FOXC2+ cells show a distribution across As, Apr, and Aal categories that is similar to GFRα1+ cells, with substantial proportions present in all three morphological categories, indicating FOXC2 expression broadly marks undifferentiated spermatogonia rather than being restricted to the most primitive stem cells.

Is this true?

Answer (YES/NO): NO